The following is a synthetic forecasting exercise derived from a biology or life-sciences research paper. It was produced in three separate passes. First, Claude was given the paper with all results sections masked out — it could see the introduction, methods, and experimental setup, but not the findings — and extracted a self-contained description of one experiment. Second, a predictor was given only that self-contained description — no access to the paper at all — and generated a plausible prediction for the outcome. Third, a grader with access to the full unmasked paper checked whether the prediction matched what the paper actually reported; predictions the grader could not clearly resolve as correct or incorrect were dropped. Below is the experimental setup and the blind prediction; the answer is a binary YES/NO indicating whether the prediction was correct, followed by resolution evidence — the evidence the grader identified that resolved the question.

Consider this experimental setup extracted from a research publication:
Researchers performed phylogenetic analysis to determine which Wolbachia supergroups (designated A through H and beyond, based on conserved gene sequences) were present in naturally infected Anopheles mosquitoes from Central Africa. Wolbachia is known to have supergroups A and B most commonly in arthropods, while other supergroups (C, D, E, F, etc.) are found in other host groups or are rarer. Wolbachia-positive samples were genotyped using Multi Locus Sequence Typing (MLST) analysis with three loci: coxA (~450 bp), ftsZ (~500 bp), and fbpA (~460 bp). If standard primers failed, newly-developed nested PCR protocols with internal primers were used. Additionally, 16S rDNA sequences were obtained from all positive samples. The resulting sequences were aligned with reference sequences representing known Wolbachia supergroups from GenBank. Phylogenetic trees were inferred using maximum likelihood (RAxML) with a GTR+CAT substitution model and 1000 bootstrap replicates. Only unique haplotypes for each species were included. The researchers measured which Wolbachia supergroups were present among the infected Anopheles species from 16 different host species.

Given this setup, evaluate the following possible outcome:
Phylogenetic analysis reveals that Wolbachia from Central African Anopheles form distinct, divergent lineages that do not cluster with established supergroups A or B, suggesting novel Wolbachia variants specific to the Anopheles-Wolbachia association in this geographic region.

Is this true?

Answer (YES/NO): NO